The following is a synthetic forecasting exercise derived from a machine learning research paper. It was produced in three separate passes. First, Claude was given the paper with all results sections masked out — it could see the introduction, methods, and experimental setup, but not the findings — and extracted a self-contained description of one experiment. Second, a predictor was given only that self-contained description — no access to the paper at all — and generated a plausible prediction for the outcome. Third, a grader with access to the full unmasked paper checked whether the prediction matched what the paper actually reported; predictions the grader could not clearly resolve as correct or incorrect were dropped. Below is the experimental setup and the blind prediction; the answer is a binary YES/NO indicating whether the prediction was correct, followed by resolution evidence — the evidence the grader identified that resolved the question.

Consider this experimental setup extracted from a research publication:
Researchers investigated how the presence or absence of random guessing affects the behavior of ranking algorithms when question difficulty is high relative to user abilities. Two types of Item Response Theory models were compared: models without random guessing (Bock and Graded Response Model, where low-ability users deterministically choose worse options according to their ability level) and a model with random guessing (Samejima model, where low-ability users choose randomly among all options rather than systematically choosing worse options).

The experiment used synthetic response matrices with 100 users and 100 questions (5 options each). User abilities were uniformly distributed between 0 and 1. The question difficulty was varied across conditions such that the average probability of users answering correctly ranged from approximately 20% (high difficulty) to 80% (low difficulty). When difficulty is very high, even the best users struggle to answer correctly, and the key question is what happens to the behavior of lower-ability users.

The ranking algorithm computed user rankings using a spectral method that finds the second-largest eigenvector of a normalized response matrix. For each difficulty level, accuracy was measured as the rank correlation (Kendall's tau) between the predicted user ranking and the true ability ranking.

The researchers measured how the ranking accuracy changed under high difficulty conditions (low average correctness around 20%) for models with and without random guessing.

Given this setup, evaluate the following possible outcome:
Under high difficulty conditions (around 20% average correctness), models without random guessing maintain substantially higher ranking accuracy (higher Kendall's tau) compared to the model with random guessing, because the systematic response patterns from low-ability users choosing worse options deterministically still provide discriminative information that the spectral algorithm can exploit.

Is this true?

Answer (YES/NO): NO